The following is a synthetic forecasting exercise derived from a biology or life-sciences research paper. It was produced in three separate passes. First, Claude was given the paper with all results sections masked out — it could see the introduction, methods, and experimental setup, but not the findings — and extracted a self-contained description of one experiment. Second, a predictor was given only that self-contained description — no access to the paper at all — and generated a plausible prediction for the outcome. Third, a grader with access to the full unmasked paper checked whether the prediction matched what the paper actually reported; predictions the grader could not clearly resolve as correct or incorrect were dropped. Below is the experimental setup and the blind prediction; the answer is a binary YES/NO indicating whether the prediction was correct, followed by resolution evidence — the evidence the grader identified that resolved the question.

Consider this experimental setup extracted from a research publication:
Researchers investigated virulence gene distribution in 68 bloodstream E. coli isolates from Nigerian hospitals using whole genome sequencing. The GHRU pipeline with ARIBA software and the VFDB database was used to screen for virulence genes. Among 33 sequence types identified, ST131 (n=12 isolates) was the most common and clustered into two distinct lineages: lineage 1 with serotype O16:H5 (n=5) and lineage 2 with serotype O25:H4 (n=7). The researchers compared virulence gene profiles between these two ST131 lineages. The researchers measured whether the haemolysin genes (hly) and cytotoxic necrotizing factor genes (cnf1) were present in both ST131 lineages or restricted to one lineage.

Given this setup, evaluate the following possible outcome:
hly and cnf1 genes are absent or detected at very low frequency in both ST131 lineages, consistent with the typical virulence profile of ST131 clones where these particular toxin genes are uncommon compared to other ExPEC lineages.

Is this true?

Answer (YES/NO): NO